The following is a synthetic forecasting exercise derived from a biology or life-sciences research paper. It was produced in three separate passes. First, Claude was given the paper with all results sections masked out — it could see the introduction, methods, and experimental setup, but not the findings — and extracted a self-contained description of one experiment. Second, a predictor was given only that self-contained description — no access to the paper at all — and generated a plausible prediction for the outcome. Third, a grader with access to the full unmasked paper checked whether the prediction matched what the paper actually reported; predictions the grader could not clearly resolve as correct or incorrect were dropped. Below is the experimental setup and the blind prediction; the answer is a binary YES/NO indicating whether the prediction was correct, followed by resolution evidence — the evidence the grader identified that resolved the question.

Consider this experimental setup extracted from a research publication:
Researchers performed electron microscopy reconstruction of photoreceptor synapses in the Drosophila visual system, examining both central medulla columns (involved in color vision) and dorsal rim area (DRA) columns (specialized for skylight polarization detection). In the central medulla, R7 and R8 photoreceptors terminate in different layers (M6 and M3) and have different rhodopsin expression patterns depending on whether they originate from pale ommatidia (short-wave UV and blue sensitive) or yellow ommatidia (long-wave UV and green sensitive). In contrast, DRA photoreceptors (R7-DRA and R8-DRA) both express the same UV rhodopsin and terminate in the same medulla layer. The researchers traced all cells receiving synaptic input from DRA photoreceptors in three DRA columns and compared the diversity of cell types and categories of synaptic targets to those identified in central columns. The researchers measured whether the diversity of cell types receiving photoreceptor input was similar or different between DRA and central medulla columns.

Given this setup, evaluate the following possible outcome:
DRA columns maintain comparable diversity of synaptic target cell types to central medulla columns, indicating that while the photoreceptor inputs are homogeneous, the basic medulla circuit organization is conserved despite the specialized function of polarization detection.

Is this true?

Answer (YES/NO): NO